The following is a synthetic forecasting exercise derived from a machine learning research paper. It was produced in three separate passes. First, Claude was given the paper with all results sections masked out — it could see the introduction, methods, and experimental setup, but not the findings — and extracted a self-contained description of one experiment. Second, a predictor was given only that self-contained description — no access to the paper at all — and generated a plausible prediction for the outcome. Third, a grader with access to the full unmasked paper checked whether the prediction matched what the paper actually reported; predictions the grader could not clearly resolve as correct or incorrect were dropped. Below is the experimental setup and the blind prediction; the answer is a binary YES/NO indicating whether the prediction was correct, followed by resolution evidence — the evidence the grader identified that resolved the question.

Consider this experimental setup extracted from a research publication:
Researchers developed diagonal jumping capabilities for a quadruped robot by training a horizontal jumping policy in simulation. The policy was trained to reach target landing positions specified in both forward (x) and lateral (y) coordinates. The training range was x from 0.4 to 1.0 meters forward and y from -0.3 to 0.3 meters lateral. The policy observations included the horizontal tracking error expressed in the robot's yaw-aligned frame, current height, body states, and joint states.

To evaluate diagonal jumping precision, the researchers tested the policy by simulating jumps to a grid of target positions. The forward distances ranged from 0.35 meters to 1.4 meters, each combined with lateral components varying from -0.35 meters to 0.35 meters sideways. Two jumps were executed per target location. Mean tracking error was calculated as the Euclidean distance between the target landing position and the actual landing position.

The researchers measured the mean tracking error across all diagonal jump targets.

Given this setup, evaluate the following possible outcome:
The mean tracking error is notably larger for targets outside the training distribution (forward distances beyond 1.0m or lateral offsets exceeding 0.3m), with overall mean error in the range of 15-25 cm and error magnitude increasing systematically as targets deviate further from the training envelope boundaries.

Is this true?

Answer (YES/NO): NO